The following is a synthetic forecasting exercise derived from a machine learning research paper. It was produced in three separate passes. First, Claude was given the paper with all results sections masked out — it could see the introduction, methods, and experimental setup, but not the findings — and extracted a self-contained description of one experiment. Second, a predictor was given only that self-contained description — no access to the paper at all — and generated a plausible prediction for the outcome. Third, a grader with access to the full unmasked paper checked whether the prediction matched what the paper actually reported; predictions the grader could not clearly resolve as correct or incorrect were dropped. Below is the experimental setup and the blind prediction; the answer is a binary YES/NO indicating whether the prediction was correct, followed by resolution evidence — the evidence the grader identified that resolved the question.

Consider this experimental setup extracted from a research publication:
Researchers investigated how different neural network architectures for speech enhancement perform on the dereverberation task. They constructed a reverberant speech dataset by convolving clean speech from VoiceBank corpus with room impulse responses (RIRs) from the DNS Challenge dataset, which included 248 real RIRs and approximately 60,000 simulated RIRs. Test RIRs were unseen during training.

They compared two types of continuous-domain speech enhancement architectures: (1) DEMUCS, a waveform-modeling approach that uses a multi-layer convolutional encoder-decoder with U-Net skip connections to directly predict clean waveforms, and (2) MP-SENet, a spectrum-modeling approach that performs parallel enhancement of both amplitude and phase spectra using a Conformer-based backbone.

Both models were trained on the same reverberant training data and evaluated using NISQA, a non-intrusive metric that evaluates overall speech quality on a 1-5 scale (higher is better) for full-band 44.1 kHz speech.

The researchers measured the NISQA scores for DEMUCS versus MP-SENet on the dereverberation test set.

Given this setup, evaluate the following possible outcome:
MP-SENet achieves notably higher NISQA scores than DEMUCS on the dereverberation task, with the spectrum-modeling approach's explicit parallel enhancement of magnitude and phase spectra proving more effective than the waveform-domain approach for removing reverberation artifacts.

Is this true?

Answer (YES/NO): YES